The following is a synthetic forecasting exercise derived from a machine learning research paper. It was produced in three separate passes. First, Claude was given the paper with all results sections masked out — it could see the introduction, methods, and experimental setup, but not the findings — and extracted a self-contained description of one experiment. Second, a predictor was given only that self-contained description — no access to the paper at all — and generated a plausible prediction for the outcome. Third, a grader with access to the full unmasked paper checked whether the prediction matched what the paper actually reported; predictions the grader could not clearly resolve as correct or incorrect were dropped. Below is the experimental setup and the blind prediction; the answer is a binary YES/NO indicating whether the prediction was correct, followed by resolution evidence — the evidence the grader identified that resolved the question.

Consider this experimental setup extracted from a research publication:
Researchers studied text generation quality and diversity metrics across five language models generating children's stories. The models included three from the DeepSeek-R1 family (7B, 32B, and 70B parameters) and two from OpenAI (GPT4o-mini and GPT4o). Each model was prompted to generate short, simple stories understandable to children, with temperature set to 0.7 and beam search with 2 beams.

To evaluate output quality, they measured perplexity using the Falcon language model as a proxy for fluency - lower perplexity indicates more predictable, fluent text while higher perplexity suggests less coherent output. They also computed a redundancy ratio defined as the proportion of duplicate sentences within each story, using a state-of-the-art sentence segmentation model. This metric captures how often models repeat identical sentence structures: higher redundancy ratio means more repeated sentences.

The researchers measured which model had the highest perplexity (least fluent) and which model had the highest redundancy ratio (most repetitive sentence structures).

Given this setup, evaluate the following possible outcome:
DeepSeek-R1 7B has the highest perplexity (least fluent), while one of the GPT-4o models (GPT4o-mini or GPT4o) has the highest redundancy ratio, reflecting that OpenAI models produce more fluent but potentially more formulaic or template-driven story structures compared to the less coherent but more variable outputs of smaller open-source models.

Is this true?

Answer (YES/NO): NO